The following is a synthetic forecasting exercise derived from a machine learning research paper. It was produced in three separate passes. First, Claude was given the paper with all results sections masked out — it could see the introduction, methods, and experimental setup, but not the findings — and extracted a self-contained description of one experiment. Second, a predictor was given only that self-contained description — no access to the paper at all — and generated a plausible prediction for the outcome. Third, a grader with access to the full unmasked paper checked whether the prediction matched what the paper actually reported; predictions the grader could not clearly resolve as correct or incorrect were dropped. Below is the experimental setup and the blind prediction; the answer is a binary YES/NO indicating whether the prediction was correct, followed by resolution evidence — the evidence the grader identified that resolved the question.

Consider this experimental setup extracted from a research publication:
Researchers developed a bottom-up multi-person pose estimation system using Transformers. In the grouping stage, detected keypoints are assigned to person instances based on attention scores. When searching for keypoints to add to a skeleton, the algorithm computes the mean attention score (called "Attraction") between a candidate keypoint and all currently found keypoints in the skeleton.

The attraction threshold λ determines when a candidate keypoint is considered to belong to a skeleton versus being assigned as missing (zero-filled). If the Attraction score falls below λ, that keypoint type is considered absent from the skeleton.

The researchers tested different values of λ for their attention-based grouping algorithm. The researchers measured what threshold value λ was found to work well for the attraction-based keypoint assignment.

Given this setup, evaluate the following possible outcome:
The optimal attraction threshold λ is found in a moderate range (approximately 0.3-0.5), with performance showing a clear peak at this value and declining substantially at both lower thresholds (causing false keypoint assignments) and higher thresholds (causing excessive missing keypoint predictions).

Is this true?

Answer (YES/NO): NO